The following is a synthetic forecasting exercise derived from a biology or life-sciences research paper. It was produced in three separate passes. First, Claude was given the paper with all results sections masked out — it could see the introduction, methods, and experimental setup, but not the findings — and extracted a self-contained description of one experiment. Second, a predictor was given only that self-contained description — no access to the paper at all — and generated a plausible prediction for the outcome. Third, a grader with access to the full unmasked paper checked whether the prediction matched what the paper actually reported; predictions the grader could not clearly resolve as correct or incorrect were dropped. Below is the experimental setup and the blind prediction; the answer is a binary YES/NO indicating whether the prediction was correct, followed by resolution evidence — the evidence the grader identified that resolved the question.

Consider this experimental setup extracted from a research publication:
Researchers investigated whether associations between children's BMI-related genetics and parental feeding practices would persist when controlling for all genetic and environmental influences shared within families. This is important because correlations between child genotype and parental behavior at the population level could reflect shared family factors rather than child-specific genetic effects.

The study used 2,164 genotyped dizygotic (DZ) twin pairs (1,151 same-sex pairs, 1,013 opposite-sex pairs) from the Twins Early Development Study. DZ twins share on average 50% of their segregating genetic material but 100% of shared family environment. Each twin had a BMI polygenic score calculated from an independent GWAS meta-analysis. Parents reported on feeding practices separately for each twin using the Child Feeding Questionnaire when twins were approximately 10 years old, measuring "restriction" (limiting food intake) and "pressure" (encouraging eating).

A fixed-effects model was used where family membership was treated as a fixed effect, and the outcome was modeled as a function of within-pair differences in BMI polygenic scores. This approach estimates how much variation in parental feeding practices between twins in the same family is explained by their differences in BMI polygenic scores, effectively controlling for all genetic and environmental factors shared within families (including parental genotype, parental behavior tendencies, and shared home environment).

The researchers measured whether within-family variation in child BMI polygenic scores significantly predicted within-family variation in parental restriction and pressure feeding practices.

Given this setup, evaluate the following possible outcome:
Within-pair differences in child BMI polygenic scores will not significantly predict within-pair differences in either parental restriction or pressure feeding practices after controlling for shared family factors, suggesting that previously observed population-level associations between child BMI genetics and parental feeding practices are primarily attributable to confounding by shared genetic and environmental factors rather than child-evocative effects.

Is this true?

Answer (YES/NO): NO